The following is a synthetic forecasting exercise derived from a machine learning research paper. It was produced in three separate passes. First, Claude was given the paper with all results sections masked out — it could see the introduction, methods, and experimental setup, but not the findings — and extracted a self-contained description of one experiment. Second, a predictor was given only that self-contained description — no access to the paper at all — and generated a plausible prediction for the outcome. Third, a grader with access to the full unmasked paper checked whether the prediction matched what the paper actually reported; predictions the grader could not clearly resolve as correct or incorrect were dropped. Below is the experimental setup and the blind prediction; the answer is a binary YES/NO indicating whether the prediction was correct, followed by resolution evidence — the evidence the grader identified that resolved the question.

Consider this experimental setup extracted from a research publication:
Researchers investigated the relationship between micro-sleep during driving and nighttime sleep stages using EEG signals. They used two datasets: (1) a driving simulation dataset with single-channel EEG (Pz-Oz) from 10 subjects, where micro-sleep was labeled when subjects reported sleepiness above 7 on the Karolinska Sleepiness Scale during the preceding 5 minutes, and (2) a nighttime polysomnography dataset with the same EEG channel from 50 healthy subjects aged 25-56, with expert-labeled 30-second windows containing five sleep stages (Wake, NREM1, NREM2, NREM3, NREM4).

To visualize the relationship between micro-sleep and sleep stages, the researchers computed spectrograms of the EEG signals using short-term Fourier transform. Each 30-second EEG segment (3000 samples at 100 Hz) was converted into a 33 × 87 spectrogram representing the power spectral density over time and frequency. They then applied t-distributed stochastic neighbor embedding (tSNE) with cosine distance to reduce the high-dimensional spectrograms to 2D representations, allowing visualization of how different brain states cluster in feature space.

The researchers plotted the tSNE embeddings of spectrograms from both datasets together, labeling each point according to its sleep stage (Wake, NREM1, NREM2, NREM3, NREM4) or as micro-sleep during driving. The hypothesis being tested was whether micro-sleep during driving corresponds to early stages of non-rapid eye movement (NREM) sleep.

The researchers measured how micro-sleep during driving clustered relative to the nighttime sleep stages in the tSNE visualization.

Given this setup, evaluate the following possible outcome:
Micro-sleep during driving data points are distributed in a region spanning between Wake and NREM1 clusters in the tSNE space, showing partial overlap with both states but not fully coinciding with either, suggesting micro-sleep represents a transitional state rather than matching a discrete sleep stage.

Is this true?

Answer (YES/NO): NO